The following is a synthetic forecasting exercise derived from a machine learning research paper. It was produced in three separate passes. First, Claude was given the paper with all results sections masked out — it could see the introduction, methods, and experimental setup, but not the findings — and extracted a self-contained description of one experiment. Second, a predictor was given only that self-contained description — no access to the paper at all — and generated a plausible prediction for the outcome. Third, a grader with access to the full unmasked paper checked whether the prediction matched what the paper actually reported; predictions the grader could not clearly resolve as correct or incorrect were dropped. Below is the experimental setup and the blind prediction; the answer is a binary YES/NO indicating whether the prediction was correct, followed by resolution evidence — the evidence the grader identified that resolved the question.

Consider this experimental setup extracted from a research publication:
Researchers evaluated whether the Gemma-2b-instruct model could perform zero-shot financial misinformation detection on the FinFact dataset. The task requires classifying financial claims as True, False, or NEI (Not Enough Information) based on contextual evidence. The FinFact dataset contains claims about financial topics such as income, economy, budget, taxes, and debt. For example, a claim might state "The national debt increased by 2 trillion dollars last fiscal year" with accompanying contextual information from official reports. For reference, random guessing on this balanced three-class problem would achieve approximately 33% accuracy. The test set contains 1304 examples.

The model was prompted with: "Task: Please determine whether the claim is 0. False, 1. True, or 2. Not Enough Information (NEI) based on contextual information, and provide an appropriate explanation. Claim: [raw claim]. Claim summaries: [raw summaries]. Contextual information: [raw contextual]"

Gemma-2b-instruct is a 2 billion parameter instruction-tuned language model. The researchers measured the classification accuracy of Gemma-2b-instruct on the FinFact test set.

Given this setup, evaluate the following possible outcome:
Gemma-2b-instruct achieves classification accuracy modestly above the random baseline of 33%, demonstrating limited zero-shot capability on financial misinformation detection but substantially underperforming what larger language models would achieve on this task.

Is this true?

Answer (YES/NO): NO